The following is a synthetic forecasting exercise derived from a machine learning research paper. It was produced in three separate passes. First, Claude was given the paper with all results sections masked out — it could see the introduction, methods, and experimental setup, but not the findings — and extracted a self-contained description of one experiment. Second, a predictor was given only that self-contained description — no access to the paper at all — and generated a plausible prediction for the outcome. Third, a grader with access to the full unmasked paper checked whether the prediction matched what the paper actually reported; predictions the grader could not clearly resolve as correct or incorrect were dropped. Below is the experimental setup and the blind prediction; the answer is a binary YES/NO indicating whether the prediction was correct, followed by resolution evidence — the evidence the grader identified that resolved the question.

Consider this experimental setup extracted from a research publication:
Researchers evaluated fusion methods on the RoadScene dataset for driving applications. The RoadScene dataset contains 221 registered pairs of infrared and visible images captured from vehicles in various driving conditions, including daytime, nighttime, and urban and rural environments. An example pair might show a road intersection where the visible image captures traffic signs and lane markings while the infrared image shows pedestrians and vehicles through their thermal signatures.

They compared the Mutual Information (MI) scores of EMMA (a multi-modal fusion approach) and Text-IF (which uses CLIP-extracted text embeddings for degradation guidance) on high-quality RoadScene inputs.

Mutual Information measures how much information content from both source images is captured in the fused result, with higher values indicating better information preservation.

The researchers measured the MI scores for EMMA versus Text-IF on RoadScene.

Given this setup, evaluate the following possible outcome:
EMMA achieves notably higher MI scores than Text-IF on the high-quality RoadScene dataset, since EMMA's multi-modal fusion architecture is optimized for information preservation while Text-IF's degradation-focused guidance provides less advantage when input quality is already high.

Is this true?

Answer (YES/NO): YES